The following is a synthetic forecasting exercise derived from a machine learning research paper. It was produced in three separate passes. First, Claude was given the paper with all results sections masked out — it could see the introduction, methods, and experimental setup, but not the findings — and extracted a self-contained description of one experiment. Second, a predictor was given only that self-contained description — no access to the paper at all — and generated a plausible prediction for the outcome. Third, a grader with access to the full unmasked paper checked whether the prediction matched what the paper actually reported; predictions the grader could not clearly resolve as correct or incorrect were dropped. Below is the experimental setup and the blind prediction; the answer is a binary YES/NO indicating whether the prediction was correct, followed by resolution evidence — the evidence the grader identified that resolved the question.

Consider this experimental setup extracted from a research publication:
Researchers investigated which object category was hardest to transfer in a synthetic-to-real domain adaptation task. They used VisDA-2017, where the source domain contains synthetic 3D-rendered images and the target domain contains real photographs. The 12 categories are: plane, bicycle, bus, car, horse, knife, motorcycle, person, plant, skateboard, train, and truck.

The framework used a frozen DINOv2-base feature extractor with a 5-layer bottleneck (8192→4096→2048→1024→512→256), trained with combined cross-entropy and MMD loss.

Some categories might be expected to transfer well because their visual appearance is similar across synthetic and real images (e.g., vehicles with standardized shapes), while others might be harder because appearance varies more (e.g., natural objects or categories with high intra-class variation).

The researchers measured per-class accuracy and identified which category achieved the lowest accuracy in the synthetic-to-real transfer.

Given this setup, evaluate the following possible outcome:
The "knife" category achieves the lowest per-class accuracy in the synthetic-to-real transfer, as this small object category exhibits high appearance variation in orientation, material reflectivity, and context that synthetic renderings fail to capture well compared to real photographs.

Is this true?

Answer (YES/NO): NO